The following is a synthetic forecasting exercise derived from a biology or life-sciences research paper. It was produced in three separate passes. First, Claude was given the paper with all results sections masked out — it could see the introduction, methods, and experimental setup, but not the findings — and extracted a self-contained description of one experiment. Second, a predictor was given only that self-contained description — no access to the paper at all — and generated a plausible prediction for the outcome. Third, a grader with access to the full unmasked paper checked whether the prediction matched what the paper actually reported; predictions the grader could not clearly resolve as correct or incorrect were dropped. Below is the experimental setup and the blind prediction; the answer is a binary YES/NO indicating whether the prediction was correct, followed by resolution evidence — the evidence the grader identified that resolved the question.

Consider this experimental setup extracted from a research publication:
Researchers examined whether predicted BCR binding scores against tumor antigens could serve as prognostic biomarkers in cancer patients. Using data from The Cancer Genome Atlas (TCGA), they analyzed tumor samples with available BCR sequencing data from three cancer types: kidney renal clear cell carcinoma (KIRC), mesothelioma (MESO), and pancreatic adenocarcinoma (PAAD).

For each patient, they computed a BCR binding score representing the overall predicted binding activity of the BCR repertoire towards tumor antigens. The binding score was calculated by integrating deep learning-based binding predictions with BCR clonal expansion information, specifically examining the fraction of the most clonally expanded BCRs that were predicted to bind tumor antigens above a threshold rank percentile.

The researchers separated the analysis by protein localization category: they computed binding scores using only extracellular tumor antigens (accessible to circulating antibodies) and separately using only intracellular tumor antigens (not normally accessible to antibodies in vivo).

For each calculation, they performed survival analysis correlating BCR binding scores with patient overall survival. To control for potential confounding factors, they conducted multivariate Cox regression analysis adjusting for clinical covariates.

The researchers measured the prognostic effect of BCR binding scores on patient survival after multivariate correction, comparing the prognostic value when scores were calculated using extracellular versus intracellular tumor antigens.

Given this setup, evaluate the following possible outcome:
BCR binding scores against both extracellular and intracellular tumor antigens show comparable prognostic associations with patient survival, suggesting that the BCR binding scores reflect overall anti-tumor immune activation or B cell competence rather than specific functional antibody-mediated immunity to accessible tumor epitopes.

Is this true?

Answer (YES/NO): YES